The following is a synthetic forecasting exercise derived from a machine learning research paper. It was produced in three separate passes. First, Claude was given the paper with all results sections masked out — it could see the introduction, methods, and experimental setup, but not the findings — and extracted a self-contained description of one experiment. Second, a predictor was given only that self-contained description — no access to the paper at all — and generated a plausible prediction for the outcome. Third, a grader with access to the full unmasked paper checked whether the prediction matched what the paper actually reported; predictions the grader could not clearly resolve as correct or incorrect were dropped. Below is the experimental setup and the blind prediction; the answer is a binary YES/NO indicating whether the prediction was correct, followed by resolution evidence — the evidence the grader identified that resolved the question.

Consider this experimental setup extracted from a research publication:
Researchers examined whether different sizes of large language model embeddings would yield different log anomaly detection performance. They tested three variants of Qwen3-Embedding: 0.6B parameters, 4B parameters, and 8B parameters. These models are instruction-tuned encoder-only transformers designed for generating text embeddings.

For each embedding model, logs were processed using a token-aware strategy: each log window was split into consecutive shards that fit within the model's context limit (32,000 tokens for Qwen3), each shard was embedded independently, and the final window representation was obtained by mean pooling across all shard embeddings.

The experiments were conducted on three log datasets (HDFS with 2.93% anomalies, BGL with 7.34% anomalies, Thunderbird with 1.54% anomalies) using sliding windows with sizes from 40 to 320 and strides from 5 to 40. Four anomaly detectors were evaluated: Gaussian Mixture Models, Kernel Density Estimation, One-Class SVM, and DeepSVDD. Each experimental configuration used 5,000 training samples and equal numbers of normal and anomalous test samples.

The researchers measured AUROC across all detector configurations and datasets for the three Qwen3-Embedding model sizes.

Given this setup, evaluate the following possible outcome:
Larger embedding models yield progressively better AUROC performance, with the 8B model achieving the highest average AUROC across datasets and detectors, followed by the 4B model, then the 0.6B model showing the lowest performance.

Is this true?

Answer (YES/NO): NO